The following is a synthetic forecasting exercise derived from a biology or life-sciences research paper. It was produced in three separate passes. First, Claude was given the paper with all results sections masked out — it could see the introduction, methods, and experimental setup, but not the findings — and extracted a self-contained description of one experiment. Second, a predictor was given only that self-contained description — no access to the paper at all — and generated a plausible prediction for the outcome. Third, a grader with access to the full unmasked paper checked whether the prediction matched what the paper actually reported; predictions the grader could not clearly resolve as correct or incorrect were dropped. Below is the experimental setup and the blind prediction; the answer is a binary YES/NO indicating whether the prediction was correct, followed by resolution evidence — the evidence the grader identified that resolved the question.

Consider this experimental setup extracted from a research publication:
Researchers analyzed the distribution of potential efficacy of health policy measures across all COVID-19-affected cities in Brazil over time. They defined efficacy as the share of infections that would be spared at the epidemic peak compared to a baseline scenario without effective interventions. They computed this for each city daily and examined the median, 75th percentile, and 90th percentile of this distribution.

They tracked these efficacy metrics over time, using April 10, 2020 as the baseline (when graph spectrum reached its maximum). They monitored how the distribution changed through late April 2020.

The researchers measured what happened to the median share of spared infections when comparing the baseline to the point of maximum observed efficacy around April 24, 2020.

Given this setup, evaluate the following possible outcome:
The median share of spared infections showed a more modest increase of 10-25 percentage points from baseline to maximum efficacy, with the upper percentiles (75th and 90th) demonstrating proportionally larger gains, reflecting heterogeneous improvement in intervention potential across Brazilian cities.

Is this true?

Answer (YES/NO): NO